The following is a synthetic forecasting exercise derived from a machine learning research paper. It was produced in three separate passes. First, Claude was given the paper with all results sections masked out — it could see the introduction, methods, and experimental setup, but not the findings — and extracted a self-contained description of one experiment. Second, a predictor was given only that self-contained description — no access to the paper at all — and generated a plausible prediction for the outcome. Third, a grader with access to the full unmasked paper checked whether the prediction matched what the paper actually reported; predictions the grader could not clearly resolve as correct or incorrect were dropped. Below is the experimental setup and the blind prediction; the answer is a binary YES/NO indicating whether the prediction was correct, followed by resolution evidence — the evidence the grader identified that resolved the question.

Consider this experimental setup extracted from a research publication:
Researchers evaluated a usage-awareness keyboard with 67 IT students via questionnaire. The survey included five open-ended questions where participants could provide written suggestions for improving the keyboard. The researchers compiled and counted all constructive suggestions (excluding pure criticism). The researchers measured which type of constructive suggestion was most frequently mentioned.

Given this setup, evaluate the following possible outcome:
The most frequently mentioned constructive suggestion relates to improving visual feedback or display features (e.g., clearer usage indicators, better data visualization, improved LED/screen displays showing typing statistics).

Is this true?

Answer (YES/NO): NO